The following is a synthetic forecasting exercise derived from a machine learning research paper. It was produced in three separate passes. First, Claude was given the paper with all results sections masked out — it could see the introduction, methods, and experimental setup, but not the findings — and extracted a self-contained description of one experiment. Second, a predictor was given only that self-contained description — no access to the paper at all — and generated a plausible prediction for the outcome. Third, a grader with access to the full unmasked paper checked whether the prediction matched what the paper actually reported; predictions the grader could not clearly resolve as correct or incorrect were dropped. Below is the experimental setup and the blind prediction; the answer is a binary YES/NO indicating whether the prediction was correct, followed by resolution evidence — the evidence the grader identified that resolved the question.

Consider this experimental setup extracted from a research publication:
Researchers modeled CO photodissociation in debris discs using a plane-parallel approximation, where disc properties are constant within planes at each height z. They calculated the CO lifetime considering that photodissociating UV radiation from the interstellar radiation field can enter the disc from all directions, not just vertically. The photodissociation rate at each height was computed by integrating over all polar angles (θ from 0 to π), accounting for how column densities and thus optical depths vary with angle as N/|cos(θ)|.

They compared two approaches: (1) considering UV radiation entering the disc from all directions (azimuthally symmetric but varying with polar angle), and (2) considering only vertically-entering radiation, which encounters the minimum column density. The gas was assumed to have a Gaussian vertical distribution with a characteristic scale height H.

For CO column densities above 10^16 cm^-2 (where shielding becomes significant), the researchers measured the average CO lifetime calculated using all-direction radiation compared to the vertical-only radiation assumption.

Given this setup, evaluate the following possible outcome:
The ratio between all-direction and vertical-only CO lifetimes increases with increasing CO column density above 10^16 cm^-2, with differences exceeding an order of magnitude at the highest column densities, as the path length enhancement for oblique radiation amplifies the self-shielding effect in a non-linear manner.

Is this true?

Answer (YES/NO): NO